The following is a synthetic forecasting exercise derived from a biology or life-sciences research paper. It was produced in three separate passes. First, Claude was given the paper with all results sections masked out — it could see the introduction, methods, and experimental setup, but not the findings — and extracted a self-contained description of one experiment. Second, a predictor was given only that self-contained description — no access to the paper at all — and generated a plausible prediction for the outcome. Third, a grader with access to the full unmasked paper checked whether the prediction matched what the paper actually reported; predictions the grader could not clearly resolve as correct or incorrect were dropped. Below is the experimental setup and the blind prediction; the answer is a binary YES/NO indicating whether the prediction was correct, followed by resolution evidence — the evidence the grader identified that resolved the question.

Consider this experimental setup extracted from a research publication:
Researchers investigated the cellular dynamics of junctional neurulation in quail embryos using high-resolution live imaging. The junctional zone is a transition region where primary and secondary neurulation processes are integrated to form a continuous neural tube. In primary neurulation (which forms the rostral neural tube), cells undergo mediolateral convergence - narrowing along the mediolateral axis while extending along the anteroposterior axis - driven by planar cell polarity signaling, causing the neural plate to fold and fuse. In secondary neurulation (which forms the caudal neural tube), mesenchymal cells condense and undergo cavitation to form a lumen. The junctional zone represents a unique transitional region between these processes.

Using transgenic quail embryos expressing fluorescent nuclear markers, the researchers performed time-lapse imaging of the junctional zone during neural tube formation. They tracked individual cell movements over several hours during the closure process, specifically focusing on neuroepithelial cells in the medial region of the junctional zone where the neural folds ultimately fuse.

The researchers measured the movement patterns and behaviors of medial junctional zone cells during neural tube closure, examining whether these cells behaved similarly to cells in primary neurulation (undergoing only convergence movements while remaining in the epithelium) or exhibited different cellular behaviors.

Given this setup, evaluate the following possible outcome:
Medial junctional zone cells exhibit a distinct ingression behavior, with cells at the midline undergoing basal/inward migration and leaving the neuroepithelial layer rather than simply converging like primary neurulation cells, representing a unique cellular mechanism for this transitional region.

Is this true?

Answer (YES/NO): YES